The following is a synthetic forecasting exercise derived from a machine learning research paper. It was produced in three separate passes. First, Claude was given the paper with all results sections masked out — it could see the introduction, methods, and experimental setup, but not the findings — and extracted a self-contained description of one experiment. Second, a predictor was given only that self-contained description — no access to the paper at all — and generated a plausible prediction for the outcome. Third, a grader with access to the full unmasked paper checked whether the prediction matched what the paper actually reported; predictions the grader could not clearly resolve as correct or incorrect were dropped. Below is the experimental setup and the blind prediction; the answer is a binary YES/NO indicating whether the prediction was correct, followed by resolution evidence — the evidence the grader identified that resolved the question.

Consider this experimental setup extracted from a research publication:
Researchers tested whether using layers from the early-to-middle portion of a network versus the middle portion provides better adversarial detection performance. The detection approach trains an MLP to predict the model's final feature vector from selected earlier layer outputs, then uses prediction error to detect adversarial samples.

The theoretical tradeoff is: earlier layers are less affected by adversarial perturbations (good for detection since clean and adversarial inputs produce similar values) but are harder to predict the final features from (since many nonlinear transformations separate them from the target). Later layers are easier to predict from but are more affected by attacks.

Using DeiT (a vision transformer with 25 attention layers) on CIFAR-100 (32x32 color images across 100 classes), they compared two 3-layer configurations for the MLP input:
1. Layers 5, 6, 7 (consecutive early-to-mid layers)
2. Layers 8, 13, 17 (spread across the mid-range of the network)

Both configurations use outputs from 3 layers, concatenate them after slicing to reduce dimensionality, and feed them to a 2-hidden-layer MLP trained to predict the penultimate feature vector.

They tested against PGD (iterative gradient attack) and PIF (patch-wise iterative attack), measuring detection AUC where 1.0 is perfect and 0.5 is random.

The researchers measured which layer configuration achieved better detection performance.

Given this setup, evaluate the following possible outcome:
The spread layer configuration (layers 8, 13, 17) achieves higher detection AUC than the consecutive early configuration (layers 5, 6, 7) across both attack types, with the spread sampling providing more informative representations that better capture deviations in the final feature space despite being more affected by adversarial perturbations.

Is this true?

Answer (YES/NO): NO